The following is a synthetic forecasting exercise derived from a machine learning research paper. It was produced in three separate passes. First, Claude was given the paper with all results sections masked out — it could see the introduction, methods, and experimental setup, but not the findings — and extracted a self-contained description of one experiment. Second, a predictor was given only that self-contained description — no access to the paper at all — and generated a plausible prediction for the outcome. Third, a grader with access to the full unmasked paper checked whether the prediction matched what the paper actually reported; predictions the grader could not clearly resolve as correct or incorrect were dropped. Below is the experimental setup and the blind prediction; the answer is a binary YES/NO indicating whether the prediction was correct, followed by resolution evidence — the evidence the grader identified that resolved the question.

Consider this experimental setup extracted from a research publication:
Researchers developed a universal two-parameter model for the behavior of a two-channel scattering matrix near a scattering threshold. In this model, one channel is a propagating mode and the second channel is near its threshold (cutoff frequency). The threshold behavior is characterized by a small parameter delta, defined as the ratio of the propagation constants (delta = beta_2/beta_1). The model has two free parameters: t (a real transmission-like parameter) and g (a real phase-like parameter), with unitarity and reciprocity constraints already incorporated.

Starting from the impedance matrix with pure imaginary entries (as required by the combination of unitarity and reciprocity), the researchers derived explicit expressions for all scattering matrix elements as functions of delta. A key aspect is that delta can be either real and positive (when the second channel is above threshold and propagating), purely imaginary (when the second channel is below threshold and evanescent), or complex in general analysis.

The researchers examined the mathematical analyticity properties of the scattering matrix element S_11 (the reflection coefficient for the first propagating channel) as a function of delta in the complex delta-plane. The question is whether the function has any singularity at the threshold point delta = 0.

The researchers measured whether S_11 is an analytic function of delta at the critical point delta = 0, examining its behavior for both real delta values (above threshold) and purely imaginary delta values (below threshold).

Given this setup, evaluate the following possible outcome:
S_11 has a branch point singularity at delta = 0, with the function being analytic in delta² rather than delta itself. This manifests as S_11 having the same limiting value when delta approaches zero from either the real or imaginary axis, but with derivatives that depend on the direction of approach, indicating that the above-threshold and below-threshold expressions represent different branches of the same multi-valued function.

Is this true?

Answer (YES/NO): NO